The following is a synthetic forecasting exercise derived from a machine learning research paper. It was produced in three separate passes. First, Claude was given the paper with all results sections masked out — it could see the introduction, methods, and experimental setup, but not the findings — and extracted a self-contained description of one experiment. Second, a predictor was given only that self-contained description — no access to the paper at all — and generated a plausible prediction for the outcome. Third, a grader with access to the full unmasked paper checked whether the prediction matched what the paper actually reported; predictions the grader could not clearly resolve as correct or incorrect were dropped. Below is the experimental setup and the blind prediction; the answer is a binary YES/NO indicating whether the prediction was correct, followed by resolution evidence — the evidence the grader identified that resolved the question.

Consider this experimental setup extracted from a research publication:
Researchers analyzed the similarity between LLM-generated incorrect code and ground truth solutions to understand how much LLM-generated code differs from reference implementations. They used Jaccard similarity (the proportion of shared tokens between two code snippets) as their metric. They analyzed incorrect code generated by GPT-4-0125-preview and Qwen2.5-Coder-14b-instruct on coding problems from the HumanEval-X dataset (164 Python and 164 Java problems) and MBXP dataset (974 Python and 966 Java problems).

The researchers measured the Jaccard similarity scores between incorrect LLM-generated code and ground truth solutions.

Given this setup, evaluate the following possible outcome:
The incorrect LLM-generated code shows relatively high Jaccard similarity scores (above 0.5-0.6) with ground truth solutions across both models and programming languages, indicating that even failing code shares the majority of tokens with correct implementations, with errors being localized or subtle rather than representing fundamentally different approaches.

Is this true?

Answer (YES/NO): NO